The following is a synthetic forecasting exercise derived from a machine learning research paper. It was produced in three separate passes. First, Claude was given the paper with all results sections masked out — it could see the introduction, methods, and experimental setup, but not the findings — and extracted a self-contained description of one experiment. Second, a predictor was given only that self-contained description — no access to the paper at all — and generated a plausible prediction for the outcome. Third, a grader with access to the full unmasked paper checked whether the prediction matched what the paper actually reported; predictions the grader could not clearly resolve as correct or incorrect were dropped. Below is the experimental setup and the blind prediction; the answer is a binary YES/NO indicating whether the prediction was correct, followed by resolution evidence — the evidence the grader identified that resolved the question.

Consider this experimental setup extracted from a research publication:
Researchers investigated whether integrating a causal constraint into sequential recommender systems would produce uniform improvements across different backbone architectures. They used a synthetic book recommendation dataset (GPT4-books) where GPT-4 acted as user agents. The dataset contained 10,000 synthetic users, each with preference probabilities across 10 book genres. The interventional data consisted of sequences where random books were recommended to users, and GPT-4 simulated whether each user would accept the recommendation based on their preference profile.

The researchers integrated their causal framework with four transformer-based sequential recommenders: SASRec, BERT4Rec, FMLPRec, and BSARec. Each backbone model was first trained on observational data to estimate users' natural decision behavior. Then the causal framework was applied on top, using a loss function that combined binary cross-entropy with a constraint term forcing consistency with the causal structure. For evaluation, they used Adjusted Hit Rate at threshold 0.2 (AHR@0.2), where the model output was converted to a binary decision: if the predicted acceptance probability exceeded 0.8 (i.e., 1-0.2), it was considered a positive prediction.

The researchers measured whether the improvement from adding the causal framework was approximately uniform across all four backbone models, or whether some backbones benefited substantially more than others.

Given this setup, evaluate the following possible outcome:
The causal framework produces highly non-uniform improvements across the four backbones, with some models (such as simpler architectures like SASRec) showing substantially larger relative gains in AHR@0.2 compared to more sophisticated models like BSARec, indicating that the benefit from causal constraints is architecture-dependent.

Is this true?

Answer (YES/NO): NO